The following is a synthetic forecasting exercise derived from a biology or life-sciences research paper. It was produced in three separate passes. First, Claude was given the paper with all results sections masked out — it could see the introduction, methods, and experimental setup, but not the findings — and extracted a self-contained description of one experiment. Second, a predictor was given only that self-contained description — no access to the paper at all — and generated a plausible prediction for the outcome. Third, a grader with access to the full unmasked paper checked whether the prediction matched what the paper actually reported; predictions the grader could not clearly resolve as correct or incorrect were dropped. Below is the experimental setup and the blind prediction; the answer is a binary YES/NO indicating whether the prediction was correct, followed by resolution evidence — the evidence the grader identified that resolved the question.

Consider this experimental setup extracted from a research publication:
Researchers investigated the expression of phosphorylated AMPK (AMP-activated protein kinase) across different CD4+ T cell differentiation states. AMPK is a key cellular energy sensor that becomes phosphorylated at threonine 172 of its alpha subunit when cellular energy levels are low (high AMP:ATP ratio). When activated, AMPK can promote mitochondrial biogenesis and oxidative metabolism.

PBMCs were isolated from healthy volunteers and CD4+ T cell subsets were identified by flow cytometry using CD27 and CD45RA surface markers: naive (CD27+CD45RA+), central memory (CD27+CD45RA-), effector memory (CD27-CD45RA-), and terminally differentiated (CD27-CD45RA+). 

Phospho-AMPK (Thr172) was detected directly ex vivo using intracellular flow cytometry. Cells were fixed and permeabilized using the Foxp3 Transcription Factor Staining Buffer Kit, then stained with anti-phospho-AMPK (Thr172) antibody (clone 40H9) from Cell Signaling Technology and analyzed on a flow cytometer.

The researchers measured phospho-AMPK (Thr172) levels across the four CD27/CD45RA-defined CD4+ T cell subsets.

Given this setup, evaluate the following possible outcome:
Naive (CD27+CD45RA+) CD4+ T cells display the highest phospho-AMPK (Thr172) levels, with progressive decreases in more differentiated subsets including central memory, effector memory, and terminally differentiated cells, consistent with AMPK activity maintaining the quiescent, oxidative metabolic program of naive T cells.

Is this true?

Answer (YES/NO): NO